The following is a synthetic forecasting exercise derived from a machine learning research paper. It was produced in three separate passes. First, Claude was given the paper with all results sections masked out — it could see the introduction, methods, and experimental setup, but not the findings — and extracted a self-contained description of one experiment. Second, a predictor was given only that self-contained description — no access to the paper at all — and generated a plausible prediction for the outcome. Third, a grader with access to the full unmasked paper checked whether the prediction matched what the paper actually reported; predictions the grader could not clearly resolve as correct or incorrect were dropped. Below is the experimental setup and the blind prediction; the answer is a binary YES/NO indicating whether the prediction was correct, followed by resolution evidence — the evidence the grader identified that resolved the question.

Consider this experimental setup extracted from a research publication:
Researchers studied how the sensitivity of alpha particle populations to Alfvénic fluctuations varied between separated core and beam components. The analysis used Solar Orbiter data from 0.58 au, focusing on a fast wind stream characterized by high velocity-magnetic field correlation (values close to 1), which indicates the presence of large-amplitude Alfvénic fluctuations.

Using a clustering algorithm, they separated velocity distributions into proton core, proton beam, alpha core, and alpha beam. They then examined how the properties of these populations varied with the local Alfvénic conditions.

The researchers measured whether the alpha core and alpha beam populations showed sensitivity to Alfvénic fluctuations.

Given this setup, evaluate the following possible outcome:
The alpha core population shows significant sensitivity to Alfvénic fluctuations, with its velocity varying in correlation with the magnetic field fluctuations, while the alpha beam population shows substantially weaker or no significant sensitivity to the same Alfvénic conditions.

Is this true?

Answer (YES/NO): NO